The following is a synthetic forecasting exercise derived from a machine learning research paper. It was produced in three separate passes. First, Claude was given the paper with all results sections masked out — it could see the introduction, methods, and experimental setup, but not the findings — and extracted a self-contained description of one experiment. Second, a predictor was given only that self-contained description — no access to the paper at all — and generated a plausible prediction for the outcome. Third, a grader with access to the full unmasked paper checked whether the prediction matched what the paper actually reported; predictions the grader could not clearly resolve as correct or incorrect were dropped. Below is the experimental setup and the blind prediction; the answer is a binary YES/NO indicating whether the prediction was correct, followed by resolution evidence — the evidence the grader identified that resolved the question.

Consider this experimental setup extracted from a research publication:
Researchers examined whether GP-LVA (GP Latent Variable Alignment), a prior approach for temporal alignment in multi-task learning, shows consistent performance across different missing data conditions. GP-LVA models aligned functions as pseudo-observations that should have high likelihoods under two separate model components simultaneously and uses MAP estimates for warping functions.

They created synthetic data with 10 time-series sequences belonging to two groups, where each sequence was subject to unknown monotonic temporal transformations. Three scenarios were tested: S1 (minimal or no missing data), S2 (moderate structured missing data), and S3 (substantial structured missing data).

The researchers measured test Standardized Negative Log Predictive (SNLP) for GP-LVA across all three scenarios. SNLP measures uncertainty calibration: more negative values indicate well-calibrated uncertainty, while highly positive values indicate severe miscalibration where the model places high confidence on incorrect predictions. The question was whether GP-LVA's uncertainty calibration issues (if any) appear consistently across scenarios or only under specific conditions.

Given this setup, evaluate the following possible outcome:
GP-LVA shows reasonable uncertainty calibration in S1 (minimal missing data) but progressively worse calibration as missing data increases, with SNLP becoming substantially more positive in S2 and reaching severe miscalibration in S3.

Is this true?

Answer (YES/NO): NO